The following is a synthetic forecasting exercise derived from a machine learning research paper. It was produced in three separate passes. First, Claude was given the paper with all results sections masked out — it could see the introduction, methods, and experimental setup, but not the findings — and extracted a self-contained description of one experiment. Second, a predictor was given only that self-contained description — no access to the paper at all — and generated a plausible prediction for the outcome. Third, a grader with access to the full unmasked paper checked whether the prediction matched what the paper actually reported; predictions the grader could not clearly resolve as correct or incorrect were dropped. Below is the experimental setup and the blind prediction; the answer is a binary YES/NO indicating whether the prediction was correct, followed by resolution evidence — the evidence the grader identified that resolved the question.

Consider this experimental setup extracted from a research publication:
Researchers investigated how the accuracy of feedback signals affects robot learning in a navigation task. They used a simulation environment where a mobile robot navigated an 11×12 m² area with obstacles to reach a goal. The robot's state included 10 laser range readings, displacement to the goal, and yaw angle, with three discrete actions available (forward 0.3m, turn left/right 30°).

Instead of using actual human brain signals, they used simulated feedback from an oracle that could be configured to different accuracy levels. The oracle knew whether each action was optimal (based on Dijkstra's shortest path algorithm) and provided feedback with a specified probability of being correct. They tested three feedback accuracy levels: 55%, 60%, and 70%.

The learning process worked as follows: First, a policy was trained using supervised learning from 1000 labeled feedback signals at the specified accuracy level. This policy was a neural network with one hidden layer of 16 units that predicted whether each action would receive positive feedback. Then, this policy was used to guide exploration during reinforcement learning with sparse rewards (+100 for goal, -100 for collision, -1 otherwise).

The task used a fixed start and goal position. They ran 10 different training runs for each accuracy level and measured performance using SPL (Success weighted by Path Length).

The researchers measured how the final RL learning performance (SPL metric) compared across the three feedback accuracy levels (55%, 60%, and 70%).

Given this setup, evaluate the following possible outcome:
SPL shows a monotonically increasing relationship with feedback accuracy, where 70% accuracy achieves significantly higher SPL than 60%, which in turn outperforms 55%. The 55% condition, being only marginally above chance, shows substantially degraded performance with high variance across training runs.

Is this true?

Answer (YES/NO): NO